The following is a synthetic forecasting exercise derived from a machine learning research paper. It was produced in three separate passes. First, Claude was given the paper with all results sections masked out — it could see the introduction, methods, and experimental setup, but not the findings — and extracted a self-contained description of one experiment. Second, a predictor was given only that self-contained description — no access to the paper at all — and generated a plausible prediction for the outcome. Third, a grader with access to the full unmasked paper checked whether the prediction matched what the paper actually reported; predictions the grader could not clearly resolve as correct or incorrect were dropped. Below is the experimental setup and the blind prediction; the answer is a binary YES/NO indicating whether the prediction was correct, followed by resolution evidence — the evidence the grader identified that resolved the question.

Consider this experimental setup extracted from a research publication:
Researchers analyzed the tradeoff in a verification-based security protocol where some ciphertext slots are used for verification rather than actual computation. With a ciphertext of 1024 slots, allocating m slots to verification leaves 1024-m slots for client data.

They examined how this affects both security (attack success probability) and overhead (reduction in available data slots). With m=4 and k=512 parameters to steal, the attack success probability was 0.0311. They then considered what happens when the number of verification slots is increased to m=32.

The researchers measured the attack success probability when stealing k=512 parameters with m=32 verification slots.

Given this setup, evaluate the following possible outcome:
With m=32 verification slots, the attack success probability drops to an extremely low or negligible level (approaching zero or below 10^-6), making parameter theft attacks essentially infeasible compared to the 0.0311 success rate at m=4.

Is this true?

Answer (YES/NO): YES